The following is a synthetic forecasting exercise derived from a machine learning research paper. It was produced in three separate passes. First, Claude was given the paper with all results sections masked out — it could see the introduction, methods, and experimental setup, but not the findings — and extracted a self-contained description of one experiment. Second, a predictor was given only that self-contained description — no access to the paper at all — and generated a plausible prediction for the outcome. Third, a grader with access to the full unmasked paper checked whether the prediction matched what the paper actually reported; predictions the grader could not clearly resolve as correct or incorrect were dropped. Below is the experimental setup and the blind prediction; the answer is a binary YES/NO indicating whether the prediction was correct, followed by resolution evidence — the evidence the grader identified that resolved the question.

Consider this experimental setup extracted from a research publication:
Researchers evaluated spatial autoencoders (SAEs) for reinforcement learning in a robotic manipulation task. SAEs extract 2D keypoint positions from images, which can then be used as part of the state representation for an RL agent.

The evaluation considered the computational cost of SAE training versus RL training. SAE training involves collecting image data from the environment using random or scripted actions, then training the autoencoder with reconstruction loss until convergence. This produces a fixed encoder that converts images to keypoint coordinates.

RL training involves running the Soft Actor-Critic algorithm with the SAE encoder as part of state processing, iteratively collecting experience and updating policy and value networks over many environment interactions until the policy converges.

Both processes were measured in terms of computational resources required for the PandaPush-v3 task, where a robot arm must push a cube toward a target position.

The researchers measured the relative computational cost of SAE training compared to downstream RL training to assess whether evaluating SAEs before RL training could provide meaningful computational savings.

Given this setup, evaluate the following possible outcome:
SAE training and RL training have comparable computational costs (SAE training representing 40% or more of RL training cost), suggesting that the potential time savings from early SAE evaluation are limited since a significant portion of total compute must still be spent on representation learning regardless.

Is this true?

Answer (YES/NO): NO